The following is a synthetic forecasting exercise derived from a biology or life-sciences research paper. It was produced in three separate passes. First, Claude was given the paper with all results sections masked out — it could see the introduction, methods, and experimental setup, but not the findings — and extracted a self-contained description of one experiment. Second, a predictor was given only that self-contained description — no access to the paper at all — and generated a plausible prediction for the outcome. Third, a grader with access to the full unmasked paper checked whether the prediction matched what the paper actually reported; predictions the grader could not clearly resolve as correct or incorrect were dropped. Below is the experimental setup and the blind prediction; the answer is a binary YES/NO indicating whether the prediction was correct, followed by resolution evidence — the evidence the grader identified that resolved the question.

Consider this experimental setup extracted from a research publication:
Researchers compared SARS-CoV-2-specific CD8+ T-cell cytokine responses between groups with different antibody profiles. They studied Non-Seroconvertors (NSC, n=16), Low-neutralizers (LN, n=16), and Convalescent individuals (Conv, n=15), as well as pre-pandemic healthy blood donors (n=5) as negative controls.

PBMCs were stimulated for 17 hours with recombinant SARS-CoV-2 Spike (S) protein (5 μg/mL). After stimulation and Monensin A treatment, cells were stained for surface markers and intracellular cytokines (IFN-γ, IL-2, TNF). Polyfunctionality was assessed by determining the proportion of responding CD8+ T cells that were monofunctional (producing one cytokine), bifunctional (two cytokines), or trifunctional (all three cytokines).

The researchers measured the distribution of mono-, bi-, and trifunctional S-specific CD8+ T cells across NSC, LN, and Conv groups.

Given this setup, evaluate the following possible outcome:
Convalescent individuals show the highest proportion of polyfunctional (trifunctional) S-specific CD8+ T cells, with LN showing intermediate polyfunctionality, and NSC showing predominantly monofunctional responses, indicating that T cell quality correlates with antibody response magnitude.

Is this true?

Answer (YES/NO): NO